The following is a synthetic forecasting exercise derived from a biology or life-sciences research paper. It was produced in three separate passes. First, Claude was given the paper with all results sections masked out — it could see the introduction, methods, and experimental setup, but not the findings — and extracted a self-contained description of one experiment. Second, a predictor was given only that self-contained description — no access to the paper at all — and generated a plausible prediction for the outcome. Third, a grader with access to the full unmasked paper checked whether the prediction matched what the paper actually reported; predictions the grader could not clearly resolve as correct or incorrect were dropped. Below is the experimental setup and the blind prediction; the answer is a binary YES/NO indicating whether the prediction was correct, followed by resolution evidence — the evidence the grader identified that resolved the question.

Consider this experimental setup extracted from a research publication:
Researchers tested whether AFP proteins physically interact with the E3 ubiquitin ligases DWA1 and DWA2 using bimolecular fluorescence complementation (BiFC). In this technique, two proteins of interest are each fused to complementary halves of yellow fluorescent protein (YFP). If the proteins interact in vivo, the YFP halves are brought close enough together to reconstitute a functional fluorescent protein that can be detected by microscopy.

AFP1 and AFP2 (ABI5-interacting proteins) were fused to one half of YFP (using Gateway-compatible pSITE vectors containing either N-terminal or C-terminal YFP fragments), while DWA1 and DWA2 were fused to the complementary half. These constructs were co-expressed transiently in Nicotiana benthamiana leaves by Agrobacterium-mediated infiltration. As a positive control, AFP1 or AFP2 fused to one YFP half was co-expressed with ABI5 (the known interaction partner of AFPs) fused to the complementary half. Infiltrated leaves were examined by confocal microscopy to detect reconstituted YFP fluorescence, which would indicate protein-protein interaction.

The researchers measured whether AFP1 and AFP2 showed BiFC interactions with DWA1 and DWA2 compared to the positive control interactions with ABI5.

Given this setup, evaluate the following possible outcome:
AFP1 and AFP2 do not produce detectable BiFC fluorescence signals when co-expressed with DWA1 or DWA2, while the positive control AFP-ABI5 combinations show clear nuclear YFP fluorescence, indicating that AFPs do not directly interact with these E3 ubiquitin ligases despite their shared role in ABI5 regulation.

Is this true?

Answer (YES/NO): NO